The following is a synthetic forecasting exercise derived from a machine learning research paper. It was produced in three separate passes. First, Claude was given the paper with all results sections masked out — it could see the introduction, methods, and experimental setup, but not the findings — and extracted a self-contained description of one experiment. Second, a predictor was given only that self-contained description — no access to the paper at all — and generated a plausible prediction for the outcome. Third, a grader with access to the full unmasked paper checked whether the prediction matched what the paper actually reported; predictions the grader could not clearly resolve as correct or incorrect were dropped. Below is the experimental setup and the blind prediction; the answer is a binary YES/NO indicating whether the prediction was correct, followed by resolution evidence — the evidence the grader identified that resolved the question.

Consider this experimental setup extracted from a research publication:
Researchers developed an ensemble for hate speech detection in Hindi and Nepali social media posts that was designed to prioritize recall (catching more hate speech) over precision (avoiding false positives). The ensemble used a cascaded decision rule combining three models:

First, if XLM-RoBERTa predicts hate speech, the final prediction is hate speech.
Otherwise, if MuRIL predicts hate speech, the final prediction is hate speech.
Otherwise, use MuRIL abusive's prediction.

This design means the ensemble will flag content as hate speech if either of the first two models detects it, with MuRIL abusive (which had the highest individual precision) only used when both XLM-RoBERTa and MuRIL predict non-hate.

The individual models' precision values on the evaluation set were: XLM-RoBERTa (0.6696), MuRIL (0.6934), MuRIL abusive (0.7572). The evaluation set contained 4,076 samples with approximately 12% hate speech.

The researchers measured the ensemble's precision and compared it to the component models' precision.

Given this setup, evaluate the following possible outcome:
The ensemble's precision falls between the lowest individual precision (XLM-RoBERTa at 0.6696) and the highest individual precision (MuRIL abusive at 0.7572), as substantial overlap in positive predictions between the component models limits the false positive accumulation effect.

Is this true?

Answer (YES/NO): NO